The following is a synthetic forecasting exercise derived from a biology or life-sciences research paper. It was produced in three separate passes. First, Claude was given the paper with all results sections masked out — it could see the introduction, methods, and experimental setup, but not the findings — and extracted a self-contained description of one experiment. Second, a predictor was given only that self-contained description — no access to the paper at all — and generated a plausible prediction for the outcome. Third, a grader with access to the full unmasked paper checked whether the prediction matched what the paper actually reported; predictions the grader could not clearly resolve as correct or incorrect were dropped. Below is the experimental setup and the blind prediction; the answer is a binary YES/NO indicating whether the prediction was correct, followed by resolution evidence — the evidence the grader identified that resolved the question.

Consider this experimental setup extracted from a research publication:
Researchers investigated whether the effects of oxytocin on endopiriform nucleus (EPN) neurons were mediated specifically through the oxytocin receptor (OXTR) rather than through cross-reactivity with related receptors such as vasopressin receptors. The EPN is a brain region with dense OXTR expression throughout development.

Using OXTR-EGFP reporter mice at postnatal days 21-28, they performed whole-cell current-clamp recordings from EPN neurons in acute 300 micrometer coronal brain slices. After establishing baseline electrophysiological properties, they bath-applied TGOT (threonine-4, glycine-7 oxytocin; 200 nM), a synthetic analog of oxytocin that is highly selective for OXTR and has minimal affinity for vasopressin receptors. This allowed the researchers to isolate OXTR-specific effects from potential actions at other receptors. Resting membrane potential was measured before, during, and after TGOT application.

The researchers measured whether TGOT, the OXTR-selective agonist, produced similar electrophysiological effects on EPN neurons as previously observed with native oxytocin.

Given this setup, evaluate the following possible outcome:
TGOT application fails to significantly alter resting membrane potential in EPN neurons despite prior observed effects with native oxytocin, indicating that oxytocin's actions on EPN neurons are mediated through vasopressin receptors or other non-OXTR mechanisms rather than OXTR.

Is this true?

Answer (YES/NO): NO